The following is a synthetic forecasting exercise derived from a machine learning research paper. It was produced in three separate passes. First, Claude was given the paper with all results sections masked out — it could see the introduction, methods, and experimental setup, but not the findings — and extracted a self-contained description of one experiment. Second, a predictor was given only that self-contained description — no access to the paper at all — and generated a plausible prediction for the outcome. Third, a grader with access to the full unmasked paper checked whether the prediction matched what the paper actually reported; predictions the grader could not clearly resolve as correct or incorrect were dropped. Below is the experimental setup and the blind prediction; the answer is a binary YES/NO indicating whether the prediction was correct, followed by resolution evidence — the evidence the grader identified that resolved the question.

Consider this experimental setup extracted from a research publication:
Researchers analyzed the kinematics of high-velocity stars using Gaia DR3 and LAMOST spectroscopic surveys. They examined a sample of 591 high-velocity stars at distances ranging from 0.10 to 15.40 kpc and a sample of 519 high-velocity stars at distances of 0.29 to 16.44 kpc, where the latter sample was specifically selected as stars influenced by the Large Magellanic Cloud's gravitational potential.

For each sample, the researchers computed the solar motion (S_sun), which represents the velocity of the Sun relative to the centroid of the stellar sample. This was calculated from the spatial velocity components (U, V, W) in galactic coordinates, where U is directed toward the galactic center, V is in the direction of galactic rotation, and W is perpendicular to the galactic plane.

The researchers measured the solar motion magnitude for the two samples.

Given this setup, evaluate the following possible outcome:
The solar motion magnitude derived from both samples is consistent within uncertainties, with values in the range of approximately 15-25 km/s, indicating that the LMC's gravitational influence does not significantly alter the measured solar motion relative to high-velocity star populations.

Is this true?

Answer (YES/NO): NO